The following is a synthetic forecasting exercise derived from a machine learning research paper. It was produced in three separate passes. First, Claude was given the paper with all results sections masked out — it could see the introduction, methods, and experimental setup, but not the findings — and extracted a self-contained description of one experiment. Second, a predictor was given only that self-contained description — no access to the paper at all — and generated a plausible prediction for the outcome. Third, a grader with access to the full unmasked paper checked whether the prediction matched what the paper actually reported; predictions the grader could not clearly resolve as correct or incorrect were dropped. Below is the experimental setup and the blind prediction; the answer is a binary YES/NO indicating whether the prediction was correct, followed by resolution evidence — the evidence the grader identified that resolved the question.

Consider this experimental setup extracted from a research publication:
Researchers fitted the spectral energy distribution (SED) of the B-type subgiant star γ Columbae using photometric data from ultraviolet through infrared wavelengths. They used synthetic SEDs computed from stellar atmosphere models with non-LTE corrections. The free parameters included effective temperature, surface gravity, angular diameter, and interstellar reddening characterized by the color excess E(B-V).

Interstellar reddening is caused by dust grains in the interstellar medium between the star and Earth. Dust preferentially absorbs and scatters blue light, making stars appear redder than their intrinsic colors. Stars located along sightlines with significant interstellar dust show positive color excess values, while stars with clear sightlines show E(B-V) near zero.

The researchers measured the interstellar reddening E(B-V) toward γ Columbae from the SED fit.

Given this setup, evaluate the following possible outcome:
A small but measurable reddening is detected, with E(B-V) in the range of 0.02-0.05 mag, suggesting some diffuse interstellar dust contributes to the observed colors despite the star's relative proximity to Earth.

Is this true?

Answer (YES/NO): NO